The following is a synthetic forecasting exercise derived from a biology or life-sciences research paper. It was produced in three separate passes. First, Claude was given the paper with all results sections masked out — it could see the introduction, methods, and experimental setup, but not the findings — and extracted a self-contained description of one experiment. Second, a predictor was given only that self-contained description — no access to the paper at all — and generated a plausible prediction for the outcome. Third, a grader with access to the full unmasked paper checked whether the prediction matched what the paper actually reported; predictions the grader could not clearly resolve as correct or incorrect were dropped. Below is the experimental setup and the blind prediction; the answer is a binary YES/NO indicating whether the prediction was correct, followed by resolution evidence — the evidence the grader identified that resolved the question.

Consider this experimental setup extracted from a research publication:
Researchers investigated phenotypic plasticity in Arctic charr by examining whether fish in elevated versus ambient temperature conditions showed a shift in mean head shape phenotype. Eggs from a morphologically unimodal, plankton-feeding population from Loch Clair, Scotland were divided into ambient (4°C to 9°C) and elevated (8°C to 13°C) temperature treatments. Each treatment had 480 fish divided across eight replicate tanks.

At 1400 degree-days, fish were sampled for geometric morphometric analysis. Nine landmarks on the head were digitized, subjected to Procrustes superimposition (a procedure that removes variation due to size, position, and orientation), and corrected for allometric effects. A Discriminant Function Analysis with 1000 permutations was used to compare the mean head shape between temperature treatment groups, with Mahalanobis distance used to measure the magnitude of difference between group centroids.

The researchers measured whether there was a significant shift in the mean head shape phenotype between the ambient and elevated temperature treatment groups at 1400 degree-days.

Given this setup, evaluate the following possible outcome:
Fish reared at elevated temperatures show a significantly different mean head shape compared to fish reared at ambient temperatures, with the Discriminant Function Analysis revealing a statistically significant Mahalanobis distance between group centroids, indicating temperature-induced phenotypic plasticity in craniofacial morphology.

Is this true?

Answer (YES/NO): YES